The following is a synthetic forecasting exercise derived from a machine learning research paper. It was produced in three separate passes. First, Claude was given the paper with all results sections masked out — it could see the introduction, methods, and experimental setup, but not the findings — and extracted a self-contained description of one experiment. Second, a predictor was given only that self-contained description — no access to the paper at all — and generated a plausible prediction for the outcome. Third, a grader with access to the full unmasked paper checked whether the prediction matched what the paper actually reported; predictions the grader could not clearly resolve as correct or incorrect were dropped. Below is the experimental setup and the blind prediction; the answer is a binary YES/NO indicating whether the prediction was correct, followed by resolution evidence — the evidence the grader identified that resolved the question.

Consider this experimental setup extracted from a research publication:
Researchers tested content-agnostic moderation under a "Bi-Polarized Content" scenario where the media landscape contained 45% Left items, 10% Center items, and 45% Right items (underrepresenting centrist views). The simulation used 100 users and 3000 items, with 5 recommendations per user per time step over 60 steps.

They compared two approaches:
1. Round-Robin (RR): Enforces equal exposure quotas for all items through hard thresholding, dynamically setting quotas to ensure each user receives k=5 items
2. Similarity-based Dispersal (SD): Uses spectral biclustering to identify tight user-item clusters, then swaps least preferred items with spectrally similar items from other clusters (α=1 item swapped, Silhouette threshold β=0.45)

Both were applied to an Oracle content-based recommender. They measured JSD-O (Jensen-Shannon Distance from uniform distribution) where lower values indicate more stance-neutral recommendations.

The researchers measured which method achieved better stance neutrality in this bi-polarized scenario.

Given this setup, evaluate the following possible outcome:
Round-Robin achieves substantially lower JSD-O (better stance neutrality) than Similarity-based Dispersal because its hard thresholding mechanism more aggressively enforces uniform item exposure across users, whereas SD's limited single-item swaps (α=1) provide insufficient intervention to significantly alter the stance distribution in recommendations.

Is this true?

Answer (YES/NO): NO